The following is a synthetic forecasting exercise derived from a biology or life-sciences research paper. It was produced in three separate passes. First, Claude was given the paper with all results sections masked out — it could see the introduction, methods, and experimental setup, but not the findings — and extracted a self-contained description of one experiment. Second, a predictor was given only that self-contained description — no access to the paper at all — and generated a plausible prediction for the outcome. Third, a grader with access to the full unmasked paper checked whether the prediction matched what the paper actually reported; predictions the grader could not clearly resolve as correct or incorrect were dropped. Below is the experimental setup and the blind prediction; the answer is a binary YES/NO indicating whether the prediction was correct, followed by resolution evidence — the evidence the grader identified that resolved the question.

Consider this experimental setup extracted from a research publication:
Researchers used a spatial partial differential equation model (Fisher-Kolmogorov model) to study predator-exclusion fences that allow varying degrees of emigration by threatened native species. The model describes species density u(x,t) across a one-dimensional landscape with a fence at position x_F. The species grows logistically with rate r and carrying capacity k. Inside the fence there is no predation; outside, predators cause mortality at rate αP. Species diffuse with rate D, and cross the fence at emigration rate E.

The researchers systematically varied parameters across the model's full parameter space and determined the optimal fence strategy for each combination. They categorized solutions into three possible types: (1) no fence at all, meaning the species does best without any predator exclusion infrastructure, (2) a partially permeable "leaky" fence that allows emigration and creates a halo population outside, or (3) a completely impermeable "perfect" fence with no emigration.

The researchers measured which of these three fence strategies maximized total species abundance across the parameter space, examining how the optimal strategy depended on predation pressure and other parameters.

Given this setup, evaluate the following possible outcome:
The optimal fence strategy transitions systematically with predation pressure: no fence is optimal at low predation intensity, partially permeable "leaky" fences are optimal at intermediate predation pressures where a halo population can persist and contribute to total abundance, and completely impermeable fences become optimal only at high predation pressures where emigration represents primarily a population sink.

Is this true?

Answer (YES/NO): YES